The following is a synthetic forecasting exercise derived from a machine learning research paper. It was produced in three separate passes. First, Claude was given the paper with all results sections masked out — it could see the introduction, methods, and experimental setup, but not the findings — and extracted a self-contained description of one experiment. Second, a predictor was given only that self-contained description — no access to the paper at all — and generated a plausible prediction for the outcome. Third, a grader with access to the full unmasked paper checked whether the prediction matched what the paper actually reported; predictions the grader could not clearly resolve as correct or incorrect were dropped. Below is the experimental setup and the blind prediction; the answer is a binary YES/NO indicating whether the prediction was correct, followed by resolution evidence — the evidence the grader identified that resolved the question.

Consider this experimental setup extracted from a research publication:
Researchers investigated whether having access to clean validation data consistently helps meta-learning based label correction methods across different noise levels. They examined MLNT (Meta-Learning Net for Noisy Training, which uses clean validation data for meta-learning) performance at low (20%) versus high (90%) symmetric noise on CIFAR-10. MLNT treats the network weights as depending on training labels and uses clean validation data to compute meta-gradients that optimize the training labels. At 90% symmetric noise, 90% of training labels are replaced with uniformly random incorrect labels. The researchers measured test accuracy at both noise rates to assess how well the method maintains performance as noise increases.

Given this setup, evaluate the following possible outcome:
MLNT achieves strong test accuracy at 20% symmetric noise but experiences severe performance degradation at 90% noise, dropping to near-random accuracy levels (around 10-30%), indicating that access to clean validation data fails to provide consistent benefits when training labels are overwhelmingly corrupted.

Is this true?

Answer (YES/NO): NO